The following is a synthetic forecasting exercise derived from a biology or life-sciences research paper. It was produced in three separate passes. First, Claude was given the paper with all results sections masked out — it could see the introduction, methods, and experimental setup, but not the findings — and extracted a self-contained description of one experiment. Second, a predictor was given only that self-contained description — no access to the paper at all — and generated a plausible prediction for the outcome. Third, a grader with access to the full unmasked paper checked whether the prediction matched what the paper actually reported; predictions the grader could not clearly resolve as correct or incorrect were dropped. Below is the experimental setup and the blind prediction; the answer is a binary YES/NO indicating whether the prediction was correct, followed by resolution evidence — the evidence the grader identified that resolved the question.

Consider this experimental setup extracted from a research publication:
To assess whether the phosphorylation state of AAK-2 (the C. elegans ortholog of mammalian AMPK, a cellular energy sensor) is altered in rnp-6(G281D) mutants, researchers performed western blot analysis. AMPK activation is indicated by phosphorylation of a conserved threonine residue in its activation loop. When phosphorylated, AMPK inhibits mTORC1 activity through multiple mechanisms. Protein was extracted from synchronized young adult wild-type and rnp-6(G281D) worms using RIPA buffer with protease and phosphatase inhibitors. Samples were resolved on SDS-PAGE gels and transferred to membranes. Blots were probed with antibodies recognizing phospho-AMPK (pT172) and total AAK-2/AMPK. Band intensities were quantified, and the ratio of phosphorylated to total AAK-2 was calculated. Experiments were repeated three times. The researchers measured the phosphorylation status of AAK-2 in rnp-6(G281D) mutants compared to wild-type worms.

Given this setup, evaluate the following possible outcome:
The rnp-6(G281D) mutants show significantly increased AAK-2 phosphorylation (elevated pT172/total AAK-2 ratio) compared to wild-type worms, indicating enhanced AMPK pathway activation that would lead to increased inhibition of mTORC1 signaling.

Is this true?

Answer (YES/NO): YES